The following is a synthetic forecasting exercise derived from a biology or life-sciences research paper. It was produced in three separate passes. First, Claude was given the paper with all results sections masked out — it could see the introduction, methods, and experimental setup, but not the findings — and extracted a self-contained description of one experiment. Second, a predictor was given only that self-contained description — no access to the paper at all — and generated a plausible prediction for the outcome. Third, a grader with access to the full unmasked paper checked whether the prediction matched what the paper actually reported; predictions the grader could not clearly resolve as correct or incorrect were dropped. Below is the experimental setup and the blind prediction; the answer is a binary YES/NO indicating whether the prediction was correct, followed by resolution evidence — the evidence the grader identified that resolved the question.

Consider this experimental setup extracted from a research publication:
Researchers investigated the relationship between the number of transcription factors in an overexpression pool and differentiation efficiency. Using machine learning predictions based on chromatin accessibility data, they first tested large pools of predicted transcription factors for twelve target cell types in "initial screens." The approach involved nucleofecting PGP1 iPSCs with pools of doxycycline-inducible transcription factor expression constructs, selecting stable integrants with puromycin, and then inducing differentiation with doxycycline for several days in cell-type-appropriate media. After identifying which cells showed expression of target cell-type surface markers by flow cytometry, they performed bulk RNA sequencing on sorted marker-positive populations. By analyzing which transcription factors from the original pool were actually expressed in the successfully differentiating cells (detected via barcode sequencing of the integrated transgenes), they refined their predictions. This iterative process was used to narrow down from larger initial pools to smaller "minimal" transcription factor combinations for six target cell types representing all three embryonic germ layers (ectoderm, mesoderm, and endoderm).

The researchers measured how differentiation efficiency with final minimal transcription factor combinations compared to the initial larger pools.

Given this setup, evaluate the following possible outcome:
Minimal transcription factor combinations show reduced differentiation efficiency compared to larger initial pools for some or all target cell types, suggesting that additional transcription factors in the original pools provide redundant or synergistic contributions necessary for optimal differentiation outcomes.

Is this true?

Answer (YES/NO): NO